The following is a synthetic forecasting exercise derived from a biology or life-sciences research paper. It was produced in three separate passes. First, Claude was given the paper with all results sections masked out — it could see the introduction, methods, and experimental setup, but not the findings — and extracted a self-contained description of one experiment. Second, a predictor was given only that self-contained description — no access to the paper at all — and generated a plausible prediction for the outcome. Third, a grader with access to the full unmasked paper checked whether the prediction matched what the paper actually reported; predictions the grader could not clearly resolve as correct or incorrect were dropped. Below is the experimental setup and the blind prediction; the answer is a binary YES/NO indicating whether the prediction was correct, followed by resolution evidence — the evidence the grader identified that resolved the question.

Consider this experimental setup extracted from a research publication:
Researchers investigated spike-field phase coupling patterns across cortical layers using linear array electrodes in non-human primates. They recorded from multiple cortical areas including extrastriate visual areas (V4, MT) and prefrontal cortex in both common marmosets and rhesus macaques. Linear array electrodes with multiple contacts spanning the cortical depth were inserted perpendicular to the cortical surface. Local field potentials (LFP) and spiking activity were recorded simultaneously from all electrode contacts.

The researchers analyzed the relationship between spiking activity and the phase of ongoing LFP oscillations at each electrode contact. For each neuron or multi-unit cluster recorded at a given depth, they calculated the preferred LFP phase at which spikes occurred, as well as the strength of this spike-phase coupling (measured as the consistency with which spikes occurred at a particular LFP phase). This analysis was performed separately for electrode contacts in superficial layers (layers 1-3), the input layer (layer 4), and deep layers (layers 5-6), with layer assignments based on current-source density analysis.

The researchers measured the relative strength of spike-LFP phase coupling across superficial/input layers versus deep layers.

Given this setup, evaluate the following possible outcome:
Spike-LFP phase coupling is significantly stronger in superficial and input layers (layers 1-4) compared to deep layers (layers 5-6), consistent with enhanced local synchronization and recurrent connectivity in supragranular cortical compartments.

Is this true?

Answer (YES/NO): YES